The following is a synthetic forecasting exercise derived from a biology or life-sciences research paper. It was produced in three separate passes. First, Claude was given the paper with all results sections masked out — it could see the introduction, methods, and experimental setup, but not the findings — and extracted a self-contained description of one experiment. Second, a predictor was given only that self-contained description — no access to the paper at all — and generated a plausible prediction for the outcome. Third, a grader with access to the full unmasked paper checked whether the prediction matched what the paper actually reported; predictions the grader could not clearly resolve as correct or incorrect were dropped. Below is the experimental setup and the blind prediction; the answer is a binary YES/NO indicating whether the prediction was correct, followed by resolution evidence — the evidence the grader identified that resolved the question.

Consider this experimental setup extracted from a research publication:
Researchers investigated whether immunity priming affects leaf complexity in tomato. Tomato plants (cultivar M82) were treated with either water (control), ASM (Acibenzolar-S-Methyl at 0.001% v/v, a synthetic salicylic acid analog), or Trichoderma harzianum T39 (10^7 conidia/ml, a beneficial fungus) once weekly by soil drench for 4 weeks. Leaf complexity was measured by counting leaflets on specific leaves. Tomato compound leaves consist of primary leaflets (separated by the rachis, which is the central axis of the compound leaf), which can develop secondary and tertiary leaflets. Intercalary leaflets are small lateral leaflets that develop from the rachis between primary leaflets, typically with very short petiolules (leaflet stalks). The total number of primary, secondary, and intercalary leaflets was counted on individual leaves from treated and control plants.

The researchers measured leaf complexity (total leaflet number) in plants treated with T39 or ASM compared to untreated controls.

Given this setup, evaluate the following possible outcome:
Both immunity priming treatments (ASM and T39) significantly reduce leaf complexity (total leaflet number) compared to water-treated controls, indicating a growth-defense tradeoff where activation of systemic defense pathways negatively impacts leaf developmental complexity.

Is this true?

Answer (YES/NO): NO